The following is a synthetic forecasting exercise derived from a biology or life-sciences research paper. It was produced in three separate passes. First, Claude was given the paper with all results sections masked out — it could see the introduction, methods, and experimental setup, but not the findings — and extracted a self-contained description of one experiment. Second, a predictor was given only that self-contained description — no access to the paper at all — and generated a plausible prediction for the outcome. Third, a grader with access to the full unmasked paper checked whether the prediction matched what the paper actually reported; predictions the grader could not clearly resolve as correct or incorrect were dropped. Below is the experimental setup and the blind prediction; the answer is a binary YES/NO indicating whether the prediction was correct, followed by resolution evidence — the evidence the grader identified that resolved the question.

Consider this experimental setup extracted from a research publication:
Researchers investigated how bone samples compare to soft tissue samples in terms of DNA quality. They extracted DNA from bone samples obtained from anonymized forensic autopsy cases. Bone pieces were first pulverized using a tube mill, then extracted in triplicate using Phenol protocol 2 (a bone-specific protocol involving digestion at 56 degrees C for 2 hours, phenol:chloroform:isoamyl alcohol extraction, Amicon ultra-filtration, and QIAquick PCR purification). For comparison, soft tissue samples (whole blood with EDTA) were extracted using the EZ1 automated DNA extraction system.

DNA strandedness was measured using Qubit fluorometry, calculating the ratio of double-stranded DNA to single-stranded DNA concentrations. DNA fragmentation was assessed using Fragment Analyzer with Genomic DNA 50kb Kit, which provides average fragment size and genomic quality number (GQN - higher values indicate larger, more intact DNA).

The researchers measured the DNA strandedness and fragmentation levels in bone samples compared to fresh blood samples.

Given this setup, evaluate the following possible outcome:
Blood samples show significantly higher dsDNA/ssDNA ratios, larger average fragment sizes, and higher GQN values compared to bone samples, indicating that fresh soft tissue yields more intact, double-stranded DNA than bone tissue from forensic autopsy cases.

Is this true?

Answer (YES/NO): YES